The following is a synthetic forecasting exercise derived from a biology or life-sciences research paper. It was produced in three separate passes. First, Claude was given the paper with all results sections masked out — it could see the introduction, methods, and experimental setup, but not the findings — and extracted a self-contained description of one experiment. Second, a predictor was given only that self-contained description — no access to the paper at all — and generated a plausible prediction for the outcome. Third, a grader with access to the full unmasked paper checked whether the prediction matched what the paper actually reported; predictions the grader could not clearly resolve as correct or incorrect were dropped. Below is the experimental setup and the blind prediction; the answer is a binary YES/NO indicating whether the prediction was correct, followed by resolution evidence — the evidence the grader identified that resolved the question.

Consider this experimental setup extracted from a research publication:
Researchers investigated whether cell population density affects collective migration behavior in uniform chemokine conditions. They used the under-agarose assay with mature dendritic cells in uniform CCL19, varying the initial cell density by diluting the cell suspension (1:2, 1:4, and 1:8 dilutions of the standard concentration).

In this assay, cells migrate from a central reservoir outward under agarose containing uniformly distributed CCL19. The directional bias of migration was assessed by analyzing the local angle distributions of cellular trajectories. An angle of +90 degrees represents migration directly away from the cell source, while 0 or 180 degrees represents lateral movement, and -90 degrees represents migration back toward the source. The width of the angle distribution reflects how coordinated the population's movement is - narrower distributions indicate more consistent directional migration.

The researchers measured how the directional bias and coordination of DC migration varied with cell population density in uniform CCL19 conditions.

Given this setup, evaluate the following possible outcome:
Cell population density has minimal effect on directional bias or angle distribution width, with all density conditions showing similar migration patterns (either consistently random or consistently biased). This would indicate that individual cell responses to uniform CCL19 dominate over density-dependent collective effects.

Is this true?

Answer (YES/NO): NO